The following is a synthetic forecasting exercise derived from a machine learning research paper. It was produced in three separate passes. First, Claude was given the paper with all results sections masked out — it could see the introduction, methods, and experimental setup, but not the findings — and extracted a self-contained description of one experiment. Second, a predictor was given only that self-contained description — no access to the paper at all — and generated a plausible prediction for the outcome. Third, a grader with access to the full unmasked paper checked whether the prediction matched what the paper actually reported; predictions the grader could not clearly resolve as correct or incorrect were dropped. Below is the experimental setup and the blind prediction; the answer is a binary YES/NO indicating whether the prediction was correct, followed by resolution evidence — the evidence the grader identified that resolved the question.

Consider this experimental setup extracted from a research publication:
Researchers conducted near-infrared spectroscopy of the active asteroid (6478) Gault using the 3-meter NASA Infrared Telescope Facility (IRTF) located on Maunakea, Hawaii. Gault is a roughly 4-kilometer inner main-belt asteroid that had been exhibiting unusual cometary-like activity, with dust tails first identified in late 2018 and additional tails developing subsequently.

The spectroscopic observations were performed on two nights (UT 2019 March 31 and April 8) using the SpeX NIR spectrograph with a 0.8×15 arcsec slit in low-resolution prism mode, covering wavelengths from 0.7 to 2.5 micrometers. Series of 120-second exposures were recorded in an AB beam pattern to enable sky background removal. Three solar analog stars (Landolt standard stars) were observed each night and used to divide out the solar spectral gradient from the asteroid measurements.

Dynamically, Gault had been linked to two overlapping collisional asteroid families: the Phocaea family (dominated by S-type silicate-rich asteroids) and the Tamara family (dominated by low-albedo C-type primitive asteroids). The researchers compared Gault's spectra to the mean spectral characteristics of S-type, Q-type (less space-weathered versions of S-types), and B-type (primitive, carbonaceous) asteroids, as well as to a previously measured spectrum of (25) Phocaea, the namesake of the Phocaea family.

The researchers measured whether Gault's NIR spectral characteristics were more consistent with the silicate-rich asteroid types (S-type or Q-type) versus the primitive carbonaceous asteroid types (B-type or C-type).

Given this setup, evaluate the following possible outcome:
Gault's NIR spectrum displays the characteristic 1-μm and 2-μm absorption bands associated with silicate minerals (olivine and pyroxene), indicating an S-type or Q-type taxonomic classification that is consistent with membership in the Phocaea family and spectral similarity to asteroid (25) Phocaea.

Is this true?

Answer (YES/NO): YES